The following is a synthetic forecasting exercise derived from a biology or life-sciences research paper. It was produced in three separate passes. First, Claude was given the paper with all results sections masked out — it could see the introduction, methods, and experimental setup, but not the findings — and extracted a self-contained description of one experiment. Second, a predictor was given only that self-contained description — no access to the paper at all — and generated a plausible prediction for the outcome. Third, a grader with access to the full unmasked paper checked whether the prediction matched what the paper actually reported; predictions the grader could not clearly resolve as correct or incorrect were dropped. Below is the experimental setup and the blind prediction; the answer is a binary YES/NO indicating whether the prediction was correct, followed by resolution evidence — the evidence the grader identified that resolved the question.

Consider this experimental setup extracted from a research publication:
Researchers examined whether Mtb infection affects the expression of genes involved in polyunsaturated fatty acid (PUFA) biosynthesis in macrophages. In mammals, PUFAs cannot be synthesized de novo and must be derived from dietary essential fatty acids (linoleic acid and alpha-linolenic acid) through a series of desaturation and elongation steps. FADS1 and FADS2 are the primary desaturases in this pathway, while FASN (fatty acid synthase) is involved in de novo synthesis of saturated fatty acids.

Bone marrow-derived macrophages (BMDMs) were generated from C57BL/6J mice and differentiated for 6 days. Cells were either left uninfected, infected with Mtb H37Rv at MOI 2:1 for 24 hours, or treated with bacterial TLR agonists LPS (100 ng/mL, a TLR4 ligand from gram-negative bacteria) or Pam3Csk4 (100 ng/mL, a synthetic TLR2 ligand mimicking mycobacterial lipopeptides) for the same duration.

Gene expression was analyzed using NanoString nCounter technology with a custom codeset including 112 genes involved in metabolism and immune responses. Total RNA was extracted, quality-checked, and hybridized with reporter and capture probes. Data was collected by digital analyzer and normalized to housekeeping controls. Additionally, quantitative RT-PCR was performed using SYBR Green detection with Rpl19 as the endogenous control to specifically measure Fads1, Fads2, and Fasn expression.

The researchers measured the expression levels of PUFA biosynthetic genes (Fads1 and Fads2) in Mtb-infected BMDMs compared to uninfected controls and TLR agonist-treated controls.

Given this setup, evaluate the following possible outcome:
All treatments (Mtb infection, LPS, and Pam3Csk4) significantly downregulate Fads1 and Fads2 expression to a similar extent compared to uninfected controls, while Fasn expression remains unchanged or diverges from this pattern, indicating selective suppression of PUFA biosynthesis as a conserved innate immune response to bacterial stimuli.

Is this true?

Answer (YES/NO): NO